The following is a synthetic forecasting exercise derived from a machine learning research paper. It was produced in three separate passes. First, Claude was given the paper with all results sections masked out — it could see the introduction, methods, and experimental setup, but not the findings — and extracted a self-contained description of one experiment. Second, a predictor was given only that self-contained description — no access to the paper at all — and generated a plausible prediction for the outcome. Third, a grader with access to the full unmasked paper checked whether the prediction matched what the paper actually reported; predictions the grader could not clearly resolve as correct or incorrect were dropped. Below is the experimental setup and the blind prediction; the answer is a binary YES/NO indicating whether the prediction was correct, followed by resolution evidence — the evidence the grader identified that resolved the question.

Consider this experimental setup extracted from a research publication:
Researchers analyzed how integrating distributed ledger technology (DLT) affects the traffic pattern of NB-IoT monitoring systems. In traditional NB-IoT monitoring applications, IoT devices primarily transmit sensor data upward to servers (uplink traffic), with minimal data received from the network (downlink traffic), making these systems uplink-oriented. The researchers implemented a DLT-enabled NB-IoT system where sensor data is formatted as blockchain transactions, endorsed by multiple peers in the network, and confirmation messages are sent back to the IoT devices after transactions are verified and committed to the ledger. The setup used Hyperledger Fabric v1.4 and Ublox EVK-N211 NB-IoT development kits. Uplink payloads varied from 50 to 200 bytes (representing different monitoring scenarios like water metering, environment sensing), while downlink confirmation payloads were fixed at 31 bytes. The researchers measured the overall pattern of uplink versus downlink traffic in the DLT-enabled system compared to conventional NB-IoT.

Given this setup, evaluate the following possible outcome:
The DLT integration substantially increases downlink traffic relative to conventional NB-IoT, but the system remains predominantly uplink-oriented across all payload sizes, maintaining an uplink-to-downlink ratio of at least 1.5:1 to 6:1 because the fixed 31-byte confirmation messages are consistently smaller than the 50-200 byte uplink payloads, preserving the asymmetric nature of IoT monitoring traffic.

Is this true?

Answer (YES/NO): NO